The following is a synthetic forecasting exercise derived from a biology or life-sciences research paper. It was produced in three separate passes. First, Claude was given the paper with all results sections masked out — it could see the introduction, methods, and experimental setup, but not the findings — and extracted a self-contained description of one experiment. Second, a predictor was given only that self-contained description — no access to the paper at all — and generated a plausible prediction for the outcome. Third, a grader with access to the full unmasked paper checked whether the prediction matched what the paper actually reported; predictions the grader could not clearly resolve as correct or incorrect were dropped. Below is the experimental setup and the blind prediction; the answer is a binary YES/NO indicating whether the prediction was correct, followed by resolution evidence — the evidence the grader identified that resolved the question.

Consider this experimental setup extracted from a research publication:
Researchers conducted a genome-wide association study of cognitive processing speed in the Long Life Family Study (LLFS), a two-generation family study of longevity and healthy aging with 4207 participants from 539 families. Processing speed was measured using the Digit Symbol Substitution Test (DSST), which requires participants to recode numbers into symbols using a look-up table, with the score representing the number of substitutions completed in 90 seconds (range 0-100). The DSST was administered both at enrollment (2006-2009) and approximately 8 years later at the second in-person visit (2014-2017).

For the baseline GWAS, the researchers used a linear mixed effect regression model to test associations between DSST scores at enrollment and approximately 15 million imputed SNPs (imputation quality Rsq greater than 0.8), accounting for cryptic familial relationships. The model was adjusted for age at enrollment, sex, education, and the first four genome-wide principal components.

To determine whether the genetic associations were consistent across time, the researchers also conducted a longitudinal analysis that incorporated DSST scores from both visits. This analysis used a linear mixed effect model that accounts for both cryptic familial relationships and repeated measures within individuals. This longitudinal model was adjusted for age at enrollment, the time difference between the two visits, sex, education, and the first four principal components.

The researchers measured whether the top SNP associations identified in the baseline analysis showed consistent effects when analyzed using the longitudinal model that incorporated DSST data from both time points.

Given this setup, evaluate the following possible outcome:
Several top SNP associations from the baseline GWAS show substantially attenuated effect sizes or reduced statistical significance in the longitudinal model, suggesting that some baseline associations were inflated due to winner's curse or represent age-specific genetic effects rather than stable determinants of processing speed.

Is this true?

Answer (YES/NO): NO